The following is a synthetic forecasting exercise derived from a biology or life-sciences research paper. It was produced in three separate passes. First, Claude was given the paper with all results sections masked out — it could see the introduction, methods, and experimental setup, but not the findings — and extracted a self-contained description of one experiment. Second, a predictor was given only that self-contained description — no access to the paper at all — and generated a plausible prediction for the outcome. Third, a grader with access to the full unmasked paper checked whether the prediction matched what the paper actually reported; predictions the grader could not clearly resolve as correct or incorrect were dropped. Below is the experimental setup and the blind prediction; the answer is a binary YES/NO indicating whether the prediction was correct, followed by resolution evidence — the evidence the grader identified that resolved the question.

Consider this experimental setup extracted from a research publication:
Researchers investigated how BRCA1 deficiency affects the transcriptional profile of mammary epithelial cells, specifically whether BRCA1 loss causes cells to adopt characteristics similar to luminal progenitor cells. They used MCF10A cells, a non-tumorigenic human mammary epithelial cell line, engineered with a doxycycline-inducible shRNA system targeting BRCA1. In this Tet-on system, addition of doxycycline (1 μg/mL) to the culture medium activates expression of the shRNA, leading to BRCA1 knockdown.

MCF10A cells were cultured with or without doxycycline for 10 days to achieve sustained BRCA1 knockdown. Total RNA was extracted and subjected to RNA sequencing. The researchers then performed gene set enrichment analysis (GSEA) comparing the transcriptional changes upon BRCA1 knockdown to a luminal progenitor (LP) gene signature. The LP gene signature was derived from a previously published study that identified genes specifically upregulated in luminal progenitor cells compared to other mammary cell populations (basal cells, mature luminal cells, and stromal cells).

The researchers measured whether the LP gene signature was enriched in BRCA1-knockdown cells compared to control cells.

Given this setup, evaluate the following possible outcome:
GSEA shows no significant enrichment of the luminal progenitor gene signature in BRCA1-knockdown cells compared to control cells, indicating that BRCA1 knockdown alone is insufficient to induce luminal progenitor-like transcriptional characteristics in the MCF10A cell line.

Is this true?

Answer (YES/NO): NO